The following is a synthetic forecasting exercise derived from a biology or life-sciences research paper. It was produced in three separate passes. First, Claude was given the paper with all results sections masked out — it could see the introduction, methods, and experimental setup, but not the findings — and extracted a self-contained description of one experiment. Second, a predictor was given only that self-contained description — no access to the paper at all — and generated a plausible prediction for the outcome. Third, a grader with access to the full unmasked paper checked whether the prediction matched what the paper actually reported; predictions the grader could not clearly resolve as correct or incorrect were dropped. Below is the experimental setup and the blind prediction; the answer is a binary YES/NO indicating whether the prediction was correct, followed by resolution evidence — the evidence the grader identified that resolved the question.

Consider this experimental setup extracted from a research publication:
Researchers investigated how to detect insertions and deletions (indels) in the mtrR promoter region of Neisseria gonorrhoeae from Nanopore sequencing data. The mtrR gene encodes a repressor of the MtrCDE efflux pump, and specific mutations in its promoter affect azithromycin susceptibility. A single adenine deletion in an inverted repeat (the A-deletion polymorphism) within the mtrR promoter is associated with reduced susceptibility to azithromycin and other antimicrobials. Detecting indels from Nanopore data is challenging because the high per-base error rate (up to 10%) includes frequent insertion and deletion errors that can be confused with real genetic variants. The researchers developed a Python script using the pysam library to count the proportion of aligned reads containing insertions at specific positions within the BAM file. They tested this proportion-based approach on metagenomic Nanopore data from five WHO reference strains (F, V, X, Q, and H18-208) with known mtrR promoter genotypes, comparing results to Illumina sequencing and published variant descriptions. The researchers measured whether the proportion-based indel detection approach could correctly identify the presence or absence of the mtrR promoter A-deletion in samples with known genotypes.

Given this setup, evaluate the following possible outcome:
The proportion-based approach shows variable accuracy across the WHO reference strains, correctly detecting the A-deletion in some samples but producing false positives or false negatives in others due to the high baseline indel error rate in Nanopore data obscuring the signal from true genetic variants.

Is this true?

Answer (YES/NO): YES